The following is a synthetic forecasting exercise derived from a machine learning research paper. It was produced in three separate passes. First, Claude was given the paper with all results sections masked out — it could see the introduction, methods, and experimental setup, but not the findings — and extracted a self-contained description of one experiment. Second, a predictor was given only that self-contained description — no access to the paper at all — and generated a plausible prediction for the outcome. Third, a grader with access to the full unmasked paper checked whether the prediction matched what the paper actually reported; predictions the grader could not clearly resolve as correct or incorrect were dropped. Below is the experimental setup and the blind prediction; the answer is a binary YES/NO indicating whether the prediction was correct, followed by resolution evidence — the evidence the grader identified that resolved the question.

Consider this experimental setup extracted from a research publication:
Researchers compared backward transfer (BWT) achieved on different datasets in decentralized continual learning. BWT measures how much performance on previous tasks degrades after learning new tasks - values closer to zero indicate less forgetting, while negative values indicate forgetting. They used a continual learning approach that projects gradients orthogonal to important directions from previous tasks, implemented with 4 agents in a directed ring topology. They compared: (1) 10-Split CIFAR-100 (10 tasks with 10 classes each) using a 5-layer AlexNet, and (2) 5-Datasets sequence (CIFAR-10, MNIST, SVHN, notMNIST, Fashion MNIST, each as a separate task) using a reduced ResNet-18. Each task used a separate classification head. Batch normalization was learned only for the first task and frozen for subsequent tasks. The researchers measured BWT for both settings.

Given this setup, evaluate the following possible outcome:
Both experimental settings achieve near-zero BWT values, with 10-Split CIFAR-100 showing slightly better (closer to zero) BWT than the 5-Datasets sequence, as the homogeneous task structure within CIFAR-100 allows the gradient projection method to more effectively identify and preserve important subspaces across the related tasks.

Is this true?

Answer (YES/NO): NO